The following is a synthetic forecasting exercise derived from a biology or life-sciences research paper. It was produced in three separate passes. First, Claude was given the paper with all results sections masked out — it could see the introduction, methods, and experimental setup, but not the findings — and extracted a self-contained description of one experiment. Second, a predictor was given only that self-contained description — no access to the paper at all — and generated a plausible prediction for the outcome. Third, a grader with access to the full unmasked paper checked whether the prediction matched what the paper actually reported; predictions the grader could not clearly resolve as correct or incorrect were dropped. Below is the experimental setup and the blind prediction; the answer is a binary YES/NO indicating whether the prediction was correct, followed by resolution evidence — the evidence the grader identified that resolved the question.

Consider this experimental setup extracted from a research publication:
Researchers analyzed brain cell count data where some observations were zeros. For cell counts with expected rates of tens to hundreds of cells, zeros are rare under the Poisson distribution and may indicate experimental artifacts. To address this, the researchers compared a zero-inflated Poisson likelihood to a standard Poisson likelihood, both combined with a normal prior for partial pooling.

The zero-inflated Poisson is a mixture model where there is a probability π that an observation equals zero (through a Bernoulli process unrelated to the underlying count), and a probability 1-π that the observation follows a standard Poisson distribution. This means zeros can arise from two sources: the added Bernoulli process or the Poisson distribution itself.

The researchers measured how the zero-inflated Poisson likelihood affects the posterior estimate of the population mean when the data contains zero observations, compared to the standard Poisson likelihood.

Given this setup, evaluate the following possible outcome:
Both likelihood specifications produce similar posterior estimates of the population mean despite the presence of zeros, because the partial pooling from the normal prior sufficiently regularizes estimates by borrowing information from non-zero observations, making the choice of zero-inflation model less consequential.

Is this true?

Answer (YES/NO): NO